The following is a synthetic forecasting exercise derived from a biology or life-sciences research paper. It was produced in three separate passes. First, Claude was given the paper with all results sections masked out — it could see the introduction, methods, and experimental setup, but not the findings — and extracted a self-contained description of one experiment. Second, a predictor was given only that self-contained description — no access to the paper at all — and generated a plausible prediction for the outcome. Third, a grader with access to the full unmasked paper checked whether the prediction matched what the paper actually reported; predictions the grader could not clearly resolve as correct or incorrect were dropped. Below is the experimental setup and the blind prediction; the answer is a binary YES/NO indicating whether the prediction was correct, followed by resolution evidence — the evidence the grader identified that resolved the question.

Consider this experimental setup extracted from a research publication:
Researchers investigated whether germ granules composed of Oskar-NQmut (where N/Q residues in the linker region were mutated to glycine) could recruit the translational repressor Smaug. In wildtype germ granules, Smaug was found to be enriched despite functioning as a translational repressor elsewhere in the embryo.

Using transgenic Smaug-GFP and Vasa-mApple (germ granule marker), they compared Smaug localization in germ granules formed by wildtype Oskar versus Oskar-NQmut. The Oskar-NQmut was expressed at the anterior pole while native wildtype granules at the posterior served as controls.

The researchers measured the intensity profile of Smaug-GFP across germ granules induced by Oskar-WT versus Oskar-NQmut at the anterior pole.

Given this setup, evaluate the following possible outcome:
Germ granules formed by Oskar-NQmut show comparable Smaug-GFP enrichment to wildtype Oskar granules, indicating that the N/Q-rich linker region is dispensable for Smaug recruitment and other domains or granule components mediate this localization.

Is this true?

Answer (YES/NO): NO